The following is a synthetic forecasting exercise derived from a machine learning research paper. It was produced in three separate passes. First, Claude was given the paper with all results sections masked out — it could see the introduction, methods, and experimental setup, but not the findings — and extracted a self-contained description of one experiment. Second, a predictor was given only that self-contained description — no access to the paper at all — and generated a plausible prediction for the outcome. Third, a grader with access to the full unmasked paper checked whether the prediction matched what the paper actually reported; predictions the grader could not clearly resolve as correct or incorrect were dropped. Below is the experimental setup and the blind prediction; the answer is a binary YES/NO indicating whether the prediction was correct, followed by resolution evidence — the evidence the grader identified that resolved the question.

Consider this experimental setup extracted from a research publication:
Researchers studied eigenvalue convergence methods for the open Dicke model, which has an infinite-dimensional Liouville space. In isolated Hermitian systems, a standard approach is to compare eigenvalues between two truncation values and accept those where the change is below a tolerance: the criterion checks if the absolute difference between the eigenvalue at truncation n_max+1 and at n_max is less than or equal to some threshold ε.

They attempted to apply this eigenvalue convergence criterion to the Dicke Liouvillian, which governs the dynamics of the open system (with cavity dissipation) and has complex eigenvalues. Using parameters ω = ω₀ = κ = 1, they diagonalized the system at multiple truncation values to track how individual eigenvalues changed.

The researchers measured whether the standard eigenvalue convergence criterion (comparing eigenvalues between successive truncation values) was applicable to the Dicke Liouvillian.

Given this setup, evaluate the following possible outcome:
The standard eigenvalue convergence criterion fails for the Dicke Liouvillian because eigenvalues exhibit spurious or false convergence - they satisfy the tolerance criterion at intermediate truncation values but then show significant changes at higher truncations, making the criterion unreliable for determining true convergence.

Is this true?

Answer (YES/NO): NO